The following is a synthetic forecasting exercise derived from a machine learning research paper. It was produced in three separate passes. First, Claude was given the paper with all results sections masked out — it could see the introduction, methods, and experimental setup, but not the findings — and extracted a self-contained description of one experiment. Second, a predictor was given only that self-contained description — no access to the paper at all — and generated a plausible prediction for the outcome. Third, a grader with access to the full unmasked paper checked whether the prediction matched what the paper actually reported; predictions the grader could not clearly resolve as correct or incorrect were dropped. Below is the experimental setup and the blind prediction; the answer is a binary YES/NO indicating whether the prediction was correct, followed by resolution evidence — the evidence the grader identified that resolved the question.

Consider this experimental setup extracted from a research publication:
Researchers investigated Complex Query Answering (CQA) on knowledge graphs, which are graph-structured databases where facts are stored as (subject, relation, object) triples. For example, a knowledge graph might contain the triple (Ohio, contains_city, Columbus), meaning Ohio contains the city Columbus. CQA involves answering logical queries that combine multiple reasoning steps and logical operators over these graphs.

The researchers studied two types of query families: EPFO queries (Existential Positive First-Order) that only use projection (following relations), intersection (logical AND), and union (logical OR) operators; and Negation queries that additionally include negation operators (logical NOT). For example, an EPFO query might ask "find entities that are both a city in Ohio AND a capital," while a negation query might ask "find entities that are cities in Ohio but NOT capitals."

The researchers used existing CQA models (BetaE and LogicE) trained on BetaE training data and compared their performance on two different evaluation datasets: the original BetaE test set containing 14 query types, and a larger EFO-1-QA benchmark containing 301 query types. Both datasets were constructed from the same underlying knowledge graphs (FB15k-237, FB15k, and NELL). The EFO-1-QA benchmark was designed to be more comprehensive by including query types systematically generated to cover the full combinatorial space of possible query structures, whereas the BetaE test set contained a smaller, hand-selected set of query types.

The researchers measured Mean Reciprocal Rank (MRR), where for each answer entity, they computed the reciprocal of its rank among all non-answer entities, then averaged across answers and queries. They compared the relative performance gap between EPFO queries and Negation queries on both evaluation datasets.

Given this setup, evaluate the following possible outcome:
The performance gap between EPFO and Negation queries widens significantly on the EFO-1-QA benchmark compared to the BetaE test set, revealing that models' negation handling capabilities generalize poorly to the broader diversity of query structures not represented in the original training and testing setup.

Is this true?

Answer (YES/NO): NO